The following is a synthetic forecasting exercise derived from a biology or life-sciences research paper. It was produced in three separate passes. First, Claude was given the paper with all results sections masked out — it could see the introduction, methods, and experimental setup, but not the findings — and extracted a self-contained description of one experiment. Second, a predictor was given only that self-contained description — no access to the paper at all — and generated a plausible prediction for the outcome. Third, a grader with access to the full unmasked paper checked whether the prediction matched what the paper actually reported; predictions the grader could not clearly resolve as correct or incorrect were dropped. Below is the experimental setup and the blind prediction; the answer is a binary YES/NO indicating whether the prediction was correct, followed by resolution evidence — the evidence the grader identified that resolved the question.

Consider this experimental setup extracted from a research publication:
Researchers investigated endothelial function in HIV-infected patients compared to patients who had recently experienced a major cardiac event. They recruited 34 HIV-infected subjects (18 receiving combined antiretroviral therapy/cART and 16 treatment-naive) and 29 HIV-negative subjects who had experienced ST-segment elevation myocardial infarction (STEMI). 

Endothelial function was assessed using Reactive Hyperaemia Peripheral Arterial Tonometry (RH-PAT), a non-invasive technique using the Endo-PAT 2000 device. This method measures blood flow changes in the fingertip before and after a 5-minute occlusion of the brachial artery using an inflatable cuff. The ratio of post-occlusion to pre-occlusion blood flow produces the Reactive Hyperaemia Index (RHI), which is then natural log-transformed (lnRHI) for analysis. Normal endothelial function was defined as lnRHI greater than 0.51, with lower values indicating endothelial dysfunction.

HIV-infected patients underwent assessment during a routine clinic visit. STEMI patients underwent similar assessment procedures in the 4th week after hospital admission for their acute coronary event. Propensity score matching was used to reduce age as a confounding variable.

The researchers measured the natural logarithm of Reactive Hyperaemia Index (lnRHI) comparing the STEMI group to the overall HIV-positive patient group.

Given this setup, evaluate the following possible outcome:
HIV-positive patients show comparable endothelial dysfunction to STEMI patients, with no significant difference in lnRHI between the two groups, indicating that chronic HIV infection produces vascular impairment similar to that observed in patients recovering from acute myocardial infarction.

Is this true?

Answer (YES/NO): NO